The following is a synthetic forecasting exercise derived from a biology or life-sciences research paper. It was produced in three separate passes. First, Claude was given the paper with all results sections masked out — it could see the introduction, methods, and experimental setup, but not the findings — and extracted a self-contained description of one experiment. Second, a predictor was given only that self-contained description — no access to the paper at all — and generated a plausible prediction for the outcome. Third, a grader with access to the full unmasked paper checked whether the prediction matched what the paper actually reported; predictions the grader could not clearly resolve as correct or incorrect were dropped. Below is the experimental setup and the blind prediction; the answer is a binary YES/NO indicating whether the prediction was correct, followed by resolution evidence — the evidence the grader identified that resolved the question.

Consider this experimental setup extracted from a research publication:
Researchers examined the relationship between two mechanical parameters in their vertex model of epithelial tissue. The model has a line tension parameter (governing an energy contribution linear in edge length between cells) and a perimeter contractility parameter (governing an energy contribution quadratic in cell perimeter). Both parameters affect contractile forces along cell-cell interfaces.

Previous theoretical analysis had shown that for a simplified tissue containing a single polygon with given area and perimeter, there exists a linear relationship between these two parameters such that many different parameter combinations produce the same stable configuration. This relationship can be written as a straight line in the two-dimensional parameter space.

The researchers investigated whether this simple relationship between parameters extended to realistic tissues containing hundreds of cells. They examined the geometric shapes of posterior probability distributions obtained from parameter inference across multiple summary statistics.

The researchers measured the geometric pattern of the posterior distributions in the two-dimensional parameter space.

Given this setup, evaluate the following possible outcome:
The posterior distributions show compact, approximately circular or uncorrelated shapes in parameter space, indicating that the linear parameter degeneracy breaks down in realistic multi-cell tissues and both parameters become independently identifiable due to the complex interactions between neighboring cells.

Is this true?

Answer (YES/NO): NO